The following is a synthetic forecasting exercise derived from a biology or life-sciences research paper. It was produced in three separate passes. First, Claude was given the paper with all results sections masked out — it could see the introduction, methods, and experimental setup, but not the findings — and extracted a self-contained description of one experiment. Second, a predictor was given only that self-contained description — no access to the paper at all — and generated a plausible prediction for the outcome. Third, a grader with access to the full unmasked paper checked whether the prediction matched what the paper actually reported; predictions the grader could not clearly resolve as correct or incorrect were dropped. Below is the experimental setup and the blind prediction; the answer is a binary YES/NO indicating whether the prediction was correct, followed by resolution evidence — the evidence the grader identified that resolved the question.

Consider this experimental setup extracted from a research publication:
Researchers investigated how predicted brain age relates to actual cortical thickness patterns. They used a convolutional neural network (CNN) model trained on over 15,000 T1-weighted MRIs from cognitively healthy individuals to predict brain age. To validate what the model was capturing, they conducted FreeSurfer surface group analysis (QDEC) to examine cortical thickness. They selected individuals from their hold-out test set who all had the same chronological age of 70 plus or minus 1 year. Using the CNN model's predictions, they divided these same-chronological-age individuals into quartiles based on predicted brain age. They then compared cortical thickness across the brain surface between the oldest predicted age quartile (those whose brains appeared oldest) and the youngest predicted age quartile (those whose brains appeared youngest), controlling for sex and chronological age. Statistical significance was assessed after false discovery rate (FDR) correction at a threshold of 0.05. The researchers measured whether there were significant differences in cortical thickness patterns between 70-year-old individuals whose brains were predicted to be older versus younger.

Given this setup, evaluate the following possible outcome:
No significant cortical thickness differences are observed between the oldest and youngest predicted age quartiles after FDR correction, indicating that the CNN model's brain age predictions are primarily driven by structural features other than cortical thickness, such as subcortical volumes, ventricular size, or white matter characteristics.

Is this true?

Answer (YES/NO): YES